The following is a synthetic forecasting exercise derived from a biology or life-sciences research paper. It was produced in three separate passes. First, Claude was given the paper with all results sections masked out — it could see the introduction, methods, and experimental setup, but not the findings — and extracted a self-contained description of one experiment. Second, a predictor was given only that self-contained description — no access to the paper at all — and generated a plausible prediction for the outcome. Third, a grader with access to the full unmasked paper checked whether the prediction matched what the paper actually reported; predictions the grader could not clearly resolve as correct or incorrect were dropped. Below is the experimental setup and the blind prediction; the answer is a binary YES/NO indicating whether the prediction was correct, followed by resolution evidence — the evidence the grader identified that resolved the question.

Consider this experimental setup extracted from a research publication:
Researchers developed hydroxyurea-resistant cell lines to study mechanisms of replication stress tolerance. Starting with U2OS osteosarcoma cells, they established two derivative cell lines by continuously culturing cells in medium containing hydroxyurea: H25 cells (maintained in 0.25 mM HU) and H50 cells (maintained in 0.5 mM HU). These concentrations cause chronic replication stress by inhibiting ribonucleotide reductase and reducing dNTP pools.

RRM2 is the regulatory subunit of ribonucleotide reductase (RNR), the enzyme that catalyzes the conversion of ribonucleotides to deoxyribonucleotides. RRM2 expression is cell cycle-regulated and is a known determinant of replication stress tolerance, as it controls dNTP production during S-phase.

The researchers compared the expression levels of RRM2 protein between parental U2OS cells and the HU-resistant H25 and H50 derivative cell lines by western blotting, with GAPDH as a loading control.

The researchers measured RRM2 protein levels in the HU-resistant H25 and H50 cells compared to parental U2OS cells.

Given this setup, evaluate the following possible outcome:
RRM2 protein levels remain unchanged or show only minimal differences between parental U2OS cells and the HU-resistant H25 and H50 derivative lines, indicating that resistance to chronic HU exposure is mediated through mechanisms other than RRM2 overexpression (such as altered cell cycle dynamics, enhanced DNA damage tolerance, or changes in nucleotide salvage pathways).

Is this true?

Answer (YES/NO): NO